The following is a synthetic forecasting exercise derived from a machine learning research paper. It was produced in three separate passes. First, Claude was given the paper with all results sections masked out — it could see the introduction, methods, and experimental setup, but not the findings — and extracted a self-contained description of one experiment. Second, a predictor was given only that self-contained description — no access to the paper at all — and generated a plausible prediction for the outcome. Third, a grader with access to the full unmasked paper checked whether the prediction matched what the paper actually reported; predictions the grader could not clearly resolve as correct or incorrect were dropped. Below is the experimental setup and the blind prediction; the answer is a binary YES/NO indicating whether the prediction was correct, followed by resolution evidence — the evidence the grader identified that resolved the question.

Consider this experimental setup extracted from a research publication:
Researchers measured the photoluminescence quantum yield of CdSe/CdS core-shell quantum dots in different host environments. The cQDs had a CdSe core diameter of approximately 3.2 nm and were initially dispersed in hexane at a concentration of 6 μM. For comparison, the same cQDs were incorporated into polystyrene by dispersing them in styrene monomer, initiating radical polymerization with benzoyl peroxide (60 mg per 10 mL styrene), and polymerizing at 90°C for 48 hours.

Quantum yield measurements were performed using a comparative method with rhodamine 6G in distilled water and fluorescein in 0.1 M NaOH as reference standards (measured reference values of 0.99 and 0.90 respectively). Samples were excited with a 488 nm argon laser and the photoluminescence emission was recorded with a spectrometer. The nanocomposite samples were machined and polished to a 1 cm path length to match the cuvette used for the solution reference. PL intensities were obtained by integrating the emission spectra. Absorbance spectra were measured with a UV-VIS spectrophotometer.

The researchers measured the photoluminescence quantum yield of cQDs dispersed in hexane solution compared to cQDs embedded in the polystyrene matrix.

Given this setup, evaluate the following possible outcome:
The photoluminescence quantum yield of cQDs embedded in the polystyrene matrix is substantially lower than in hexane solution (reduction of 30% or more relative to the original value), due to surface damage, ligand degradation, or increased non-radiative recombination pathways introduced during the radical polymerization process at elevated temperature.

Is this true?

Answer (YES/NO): YES